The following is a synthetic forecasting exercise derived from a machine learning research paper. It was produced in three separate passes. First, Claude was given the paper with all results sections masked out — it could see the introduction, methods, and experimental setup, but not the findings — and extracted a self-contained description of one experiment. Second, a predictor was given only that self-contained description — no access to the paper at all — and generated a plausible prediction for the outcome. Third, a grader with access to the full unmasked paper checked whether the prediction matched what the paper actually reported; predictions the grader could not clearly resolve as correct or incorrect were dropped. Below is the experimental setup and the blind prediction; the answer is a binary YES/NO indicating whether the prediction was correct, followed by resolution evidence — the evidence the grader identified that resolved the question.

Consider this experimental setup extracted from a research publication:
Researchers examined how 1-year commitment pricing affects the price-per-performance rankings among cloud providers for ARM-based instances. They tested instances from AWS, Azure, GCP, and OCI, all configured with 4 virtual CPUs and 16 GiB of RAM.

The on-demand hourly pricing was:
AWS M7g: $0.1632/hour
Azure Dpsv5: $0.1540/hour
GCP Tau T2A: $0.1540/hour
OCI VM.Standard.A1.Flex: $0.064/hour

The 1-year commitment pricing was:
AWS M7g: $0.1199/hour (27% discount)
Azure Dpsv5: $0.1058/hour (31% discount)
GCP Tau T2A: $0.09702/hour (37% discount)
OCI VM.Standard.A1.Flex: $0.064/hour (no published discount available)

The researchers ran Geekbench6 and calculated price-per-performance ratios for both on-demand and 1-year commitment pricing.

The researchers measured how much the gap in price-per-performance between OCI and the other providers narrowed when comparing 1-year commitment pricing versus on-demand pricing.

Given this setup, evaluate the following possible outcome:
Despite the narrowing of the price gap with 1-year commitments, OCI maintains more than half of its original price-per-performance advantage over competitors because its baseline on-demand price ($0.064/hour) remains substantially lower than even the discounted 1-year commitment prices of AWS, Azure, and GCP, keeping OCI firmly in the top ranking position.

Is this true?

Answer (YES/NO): NO